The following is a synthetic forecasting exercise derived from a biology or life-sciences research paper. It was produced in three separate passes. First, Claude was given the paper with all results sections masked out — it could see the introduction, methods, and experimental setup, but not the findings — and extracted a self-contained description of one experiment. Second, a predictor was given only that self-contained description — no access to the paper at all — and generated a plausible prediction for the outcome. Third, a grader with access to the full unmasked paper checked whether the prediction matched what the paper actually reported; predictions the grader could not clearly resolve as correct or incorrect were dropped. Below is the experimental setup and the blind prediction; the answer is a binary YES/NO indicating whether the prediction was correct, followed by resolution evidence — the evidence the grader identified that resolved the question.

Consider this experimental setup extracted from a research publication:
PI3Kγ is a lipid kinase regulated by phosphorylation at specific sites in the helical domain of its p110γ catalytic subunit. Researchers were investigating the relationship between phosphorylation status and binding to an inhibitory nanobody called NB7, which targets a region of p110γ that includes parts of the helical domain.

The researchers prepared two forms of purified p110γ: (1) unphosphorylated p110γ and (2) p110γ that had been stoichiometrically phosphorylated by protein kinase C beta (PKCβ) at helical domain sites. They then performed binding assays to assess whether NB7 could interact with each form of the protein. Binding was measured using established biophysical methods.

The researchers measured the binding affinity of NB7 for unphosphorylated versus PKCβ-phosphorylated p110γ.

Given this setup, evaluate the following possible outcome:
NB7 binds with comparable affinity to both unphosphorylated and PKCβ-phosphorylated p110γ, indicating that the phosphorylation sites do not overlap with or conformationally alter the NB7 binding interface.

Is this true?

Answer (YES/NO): NO